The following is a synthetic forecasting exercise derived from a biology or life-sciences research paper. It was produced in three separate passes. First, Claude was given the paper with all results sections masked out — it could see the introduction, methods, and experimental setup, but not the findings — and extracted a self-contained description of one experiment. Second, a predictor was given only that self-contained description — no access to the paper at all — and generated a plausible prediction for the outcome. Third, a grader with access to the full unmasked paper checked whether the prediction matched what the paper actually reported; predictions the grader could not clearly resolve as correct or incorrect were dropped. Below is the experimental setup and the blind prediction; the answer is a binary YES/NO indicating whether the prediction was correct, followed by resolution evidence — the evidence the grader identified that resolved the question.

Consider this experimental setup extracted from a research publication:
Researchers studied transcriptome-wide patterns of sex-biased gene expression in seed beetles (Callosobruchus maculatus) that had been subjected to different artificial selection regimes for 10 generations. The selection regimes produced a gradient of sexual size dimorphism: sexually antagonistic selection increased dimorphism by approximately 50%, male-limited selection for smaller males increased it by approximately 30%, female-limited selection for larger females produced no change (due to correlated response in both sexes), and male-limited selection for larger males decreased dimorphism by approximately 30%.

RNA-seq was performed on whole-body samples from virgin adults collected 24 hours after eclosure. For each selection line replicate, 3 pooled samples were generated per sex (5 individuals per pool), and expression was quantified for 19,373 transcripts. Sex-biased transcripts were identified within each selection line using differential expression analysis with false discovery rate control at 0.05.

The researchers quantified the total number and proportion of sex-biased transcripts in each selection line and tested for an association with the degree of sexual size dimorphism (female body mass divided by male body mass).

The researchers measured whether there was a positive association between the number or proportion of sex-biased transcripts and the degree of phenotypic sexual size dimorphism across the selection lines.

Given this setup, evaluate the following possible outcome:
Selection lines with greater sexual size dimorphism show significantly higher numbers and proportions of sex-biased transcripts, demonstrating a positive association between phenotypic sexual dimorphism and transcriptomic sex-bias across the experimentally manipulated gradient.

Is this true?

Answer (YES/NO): NO